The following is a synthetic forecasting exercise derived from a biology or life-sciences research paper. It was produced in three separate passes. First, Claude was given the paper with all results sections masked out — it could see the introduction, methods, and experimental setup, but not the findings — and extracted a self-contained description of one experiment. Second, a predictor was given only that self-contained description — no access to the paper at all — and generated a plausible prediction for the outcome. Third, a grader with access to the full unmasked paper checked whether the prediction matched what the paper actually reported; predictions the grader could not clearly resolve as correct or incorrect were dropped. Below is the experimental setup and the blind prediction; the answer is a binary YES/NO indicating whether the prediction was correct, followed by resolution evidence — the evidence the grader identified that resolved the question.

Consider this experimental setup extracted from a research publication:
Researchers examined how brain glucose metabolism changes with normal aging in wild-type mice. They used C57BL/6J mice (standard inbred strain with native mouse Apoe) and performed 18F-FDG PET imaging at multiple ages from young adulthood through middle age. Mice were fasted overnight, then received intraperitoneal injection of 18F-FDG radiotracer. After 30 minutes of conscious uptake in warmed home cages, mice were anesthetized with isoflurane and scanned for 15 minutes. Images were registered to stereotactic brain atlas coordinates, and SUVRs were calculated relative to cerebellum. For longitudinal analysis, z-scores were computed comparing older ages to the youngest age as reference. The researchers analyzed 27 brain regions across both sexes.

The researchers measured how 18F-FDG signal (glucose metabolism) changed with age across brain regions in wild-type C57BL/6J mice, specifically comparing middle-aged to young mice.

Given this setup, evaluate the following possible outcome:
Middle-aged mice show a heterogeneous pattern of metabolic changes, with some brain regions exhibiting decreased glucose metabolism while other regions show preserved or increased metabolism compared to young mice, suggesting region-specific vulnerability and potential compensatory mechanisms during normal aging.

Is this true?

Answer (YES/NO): YES